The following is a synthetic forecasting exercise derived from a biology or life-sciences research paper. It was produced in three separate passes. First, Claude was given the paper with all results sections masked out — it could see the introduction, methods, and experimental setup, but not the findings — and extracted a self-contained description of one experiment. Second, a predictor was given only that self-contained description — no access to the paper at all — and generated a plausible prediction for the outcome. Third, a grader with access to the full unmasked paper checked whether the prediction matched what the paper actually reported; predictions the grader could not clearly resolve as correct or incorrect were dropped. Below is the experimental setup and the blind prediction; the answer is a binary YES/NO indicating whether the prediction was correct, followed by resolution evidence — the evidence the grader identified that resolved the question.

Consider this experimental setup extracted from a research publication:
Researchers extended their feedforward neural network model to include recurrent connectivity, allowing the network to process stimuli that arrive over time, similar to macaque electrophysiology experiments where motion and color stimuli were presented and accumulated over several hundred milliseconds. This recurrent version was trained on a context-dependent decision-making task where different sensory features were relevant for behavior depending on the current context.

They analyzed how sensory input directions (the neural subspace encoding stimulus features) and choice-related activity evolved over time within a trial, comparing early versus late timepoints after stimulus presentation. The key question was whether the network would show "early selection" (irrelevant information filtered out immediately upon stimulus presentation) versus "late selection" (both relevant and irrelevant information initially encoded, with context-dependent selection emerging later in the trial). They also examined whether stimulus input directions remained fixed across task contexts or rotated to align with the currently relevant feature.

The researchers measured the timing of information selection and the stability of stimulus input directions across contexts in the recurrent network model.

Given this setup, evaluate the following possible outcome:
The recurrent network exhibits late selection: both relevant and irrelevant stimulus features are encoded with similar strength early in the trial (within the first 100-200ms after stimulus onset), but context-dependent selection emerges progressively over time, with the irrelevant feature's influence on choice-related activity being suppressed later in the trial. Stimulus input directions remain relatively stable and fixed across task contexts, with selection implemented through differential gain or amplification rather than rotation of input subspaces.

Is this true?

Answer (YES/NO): YES